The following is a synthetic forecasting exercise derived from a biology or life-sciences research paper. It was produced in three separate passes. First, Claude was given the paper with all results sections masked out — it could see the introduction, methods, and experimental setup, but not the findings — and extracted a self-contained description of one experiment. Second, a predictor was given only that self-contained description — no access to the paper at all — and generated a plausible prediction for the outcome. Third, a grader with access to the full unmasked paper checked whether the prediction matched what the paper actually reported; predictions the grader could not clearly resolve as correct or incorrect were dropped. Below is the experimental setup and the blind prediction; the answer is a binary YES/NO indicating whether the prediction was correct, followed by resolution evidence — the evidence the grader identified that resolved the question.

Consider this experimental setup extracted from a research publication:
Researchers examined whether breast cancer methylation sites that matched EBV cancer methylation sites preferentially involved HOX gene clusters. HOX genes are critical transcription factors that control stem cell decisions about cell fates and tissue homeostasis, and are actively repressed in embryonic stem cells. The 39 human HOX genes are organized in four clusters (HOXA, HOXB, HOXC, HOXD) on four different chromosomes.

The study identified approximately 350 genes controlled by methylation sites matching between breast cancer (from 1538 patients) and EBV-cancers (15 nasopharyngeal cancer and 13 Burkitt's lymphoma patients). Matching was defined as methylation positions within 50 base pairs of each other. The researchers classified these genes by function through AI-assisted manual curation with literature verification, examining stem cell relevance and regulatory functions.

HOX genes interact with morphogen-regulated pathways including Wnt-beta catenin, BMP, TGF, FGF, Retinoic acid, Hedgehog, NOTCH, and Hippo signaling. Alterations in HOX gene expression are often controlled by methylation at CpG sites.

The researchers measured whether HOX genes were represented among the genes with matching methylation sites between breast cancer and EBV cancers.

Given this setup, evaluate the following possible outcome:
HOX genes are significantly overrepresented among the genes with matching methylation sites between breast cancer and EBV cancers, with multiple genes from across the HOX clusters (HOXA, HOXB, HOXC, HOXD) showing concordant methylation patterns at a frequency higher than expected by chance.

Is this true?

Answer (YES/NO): YES